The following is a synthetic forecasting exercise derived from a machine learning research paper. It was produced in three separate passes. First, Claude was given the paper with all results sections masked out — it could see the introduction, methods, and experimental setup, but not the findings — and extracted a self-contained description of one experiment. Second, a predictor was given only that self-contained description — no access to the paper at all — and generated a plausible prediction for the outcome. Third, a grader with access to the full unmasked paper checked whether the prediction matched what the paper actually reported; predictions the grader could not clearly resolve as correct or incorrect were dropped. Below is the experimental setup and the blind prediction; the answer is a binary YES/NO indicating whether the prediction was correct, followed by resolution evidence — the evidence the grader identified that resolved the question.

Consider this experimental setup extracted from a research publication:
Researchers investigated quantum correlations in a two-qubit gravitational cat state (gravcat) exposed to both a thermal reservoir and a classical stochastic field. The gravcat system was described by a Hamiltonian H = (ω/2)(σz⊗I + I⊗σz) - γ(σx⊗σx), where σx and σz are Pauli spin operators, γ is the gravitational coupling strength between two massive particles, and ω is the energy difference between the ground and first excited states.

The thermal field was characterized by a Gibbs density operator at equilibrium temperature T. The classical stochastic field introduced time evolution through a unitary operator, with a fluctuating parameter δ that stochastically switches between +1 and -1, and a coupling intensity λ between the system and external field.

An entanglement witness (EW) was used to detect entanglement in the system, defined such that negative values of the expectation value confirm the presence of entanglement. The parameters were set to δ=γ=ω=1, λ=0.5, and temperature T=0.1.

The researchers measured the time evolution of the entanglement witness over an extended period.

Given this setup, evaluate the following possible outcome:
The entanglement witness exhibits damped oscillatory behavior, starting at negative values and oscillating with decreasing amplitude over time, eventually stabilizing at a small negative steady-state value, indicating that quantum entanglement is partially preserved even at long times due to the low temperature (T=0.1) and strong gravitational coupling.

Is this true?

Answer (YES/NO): NO